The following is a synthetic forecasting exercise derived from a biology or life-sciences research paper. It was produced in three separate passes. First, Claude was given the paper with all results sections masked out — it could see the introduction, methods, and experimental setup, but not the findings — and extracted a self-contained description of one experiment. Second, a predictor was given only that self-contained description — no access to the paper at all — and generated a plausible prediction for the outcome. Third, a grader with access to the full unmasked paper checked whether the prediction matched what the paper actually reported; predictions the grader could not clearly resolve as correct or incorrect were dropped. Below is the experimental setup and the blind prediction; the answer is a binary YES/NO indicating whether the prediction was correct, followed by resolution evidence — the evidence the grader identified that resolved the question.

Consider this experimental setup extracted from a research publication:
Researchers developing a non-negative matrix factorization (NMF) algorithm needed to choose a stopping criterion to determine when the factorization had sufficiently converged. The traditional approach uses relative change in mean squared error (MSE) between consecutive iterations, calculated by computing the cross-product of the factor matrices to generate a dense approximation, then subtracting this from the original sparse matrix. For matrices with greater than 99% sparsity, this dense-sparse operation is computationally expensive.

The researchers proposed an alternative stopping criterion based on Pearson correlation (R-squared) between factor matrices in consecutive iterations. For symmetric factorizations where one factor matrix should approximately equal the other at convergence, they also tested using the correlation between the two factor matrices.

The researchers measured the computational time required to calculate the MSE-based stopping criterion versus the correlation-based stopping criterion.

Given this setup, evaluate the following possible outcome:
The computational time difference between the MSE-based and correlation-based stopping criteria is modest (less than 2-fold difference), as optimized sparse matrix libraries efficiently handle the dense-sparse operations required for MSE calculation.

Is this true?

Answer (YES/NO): NO